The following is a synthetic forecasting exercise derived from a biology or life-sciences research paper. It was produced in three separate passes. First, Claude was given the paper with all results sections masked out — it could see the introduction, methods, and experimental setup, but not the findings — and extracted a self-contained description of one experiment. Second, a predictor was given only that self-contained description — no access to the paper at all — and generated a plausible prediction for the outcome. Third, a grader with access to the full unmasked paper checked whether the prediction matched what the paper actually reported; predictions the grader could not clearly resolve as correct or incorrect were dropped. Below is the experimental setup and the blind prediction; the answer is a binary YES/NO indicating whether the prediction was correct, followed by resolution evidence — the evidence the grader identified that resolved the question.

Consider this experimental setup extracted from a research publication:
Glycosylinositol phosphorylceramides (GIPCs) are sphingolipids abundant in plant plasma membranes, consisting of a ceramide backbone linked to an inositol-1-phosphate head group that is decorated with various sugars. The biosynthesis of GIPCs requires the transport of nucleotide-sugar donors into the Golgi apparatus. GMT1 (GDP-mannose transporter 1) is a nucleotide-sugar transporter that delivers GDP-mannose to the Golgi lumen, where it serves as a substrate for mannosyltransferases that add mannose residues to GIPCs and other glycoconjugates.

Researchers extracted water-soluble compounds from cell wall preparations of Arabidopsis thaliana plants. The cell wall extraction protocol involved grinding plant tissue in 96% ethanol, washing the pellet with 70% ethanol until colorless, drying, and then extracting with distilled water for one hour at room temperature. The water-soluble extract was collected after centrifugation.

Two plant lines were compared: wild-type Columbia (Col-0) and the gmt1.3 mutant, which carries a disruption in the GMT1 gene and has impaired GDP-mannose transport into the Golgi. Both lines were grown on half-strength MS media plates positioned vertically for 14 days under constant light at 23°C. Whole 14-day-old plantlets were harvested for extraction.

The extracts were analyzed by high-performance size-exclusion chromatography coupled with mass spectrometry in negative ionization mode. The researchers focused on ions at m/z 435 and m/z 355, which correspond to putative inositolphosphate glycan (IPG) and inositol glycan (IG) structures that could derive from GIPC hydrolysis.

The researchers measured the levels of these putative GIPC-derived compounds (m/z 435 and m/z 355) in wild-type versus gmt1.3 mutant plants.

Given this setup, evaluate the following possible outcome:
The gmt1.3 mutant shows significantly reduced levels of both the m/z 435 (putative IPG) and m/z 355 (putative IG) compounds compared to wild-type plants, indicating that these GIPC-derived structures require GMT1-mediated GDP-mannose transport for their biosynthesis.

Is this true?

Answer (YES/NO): NO